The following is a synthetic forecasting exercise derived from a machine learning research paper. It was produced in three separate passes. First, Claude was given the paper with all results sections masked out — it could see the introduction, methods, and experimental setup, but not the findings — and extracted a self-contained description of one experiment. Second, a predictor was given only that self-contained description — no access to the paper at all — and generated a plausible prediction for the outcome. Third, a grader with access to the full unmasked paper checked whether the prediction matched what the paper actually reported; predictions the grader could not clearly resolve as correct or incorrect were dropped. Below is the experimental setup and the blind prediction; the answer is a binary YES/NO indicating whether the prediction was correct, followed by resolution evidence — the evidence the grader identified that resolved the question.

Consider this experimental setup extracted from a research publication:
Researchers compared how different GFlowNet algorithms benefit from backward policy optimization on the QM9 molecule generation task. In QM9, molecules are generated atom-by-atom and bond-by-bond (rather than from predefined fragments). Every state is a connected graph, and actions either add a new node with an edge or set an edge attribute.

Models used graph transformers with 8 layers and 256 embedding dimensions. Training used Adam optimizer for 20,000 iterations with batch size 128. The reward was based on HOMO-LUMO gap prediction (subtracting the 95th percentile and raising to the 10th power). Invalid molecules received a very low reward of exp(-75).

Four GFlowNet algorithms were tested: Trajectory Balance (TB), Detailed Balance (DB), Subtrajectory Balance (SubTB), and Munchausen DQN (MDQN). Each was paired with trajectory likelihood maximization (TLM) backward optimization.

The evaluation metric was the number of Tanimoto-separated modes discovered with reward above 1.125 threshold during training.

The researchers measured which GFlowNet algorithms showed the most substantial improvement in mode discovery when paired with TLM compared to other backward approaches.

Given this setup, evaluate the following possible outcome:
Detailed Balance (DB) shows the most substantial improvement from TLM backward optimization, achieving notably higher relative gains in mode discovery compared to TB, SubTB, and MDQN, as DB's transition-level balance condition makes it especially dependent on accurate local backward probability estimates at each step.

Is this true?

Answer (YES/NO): YES